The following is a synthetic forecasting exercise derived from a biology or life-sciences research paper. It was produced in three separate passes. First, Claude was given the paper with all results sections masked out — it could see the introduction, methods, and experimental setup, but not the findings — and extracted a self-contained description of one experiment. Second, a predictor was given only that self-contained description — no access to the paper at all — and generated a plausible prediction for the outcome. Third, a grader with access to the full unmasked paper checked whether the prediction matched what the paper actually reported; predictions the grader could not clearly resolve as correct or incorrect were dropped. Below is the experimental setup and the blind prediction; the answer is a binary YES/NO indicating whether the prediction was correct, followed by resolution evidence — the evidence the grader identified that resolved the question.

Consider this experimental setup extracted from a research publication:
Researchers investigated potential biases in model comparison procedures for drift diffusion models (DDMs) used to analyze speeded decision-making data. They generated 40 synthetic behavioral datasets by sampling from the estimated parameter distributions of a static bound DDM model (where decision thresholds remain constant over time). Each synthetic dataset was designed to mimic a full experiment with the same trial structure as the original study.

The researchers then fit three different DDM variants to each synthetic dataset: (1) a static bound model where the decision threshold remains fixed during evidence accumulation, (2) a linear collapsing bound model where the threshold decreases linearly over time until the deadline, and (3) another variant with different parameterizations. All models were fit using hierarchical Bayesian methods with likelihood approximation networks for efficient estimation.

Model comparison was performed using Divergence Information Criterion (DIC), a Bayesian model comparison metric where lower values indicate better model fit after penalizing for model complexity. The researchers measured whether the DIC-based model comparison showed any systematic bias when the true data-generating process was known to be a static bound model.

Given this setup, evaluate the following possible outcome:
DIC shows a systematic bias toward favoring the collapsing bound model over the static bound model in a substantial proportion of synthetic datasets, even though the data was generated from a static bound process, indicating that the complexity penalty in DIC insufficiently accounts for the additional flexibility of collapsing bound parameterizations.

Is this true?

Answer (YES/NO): YES